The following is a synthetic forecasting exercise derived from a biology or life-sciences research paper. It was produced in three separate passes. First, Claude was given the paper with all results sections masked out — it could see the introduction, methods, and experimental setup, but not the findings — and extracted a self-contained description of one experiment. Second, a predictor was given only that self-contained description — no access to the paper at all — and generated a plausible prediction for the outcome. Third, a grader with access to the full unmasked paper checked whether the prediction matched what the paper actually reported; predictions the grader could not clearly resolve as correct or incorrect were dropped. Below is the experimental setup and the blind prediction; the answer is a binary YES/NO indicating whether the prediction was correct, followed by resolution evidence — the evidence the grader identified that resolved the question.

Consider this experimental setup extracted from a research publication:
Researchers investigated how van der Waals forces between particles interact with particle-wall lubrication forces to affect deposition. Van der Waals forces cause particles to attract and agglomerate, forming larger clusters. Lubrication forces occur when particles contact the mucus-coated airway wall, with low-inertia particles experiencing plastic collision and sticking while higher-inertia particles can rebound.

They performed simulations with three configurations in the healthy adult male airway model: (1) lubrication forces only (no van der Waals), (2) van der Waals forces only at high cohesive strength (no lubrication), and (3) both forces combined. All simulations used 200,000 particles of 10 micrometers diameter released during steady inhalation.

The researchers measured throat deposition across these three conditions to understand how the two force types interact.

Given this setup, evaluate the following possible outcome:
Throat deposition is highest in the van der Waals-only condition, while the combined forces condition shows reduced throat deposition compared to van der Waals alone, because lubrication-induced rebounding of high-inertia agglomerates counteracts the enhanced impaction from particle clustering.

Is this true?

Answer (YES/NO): NO